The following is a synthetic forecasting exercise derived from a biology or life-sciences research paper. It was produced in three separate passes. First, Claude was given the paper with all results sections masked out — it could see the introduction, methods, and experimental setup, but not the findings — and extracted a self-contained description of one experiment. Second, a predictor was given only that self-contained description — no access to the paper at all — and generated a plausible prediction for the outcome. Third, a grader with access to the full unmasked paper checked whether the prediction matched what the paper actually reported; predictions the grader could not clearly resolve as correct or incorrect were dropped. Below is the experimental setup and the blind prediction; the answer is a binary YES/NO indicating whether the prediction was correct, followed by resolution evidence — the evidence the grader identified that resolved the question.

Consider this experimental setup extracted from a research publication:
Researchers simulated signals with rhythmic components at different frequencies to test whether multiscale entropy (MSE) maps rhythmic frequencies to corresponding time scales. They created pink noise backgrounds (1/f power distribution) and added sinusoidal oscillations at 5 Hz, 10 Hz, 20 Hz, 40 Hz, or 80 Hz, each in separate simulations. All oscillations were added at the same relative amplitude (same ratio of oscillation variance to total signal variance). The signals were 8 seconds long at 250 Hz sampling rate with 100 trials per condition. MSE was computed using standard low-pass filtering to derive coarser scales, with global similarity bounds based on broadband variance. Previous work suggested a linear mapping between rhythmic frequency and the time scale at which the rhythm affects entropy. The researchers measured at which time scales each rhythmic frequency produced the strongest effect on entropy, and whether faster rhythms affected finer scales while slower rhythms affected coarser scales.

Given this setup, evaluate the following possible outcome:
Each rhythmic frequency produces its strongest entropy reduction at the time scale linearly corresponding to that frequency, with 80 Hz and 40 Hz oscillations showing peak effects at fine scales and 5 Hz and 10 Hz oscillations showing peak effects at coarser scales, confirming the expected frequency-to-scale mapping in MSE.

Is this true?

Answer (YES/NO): NO